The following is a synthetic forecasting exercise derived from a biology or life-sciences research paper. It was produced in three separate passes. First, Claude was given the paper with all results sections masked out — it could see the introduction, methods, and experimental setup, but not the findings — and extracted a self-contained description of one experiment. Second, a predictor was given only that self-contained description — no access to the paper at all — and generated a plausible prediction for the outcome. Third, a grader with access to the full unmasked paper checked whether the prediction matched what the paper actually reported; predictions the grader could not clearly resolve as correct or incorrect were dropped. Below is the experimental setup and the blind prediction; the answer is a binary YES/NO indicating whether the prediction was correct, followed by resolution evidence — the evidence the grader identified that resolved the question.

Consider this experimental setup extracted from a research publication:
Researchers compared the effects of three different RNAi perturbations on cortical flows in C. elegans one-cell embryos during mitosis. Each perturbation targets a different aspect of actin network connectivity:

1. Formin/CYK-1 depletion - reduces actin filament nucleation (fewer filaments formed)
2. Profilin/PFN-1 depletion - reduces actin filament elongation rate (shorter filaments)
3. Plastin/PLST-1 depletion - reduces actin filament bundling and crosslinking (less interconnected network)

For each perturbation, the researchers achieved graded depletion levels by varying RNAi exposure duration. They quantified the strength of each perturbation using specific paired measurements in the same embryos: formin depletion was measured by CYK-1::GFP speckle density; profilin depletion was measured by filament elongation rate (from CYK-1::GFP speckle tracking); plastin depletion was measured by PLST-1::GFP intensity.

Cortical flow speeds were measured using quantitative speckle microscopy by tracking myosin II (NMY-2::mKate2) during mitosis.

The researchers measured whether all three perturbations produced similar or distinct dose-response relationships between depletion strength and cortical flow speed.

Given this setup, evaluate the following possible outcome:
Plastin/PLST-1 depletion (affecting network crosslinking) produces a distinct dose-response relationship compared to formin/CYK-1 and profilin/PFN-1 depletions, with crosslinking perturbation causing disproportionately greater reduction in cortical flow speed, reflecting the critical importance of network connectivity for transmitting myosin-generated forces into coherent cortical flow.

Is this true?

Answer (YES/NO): NO